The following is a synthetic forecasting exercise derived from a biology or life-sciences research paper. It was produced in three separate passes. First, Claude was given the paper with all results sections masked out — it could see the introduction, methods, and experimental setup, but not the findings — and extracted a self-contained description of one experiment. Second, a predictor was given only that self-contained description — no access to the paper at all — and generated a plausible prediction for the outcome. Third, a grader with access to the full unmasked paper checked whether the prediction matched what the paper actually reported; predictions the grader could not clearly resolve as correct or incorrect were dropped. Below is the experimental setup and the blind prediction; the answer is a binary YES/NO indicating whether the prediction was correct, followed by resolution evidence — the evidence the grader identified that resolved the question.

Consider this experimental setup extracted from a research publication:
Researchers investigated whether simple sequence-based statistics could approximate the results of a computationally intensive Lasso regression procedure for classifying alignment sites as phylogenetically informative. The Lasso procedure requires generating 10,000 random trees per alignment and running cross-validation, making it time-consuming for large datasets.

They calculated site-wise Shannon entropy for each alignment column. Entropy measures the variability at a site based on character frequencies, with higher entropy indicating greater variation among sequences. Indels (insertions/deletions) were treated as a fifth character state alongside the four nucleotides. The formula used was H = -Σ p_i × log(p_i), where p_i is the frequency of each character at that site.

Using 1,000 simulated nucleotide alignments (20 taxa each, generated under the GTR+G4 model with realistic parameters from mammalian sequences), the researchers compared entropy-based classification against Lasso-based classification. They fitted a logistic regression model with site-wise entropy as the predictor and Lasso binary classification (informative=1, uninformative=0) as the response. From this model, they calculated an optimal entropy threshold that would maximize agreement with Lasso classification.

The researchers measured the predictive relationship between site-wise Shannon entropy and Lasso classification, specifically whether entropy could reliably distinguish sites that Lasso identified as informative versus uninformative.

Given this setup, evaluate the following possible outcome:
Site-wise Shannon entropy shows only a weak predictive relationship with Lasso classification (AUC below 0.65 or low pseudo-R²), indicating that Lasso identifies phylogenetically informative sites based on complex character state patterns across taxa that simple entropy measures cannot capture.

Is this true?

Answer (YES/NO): NO